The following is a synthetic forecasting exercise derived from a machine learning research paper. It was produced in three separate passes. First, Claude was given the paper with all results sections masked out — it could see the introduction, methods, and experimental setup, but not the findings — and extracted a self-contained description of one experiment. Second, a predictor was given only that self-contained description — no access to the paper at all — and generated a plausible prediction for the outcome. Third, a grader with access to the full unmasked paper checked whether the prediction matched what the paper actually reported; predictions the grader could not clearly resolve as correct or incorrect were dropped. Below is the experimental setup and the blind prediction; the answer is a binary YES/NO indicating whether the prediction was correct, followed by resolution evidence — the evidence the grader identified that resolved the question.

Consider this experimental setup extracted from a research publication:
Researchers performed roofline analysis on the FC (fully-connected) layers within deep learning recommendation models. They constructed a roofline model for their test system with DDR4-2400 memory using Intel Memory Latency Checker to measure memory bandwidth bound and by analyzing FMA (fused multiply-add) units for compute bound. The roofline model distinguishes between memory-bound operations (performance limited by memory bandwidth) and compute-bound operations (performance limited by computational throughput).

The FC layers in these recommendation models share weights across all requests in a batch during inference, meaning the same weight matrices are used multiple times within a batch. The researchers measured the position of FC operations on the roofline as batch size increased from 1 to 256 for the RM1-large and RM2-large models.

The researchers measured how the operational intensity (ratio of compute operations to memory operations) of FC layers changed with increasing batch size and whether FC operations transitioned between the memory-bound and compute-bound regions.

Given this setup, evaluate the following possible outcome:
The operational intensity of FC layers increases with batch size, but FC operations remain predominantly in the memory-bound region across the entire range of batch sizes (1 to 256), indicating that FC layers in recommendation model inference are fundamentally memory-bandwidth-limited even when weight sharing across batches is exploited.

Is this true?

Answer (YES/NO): NO